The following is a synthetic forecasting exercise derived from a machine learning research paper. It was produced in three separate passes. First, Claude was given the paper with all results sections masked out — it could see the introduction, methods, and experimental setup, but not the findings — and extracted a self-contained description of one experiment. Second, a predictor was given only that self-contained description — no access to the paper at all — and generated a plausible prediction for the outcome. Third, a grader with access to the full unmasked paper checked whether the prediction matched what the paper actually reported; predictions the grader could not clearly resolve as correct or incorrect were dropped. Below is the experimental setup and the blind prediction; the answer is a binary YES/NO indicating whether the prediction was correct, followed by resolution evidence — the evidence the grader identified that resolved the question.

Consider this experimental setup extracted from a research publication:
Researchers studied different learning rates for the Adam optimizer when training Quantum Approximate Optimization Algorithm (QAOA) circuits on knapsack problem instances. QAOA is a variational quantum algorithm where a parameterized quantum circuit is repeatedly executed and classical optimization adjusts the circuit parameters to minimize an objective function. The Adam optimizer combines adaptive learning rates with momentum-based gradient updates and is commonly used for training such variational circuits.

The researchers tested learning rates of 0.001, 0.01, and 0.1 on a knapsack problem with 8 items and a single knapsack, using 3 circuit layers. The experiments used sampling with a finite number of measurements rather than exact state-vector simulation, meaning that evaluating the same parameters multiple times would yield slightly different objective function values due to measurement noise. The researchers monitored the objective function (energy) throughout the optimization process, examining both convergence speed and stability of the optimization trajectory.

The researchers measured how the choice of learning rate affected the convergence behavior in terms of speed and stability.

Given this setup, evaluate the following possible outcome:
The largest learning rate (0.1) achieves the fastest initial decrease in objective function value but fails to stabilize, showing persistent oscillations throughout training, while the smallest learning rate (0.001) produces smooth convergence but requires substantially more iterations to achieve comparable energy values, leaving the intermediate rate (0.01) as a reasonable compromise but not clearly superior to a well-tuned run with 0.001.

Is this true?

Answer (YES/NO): NO